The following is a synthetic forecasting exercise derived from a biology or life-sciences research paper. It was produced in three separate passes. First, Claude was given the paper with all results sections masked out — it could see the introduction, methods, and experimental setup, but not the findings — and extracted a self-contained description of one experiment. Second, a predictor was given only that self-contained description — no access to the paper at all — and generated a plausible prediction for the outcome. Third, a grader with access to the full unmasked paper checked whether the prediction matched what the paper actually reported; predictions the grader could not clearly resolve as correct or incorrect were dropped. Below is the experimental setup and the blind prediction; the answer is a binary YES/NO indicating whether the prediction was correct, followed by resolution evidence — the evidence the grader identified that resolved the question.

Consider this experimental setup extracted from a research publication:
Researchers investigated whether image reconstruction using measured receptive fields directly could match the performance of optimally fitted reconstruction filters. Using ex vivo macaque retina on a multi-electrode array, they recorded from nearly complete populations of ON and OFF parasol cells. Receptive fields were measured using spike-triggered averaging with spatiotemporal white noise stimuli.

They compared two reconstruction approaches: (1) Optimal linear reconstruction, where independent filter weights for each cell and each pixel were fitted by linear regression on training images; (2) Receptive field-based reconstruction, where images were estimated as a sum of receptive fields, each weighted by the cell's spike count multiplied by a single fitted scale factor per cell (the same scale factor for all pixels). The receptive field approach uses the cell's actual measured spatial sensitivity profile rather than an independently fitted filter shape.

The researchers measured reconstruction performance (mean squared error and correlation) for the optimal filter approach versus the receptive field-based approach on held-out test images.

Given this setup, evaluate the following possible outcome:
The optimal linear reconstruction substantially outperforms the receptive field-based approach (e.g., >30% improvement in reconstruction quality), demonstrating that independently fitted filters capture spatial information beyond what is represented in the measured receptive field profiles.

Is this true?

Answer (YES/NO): NO